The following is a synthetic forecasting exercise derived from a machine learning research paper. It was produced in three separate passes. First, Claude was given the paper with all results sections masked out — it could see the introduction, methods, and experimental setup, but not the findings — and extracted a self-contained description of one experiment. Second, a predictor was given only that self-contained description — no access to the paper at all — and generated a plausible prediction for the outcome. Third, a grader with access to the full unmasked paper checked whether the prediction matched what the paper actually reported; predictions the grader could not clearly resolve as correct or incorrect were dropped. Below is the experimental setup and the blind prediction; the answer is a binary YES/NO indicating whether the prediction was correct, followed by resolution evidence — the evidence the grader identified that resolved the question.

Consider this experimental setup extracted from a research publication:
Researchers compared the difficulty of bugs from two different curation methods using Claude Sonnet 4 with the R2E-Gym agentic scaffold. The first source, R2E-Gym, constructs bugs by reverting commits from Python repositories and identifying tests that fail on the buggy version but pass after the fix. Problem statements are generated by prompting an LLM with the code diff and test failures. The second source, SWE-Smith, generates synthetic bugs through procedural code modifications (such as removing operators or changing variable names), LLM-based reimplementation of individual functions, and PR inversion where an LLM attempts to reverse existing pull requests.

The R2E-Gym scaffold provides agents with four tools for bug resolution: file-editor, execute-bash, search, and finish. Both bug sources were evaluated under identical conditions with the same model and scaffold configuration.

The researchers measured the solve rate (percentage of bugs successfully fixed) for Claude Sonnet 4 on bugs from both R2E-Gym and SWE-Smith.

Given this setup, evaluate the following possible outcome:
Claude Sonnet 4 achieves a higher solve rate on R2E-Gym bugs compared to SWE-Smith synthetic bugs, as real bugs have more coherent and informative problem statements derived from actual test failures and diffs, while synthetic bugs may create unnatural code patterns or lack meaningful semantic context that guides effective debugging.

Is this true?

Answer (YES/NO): NO